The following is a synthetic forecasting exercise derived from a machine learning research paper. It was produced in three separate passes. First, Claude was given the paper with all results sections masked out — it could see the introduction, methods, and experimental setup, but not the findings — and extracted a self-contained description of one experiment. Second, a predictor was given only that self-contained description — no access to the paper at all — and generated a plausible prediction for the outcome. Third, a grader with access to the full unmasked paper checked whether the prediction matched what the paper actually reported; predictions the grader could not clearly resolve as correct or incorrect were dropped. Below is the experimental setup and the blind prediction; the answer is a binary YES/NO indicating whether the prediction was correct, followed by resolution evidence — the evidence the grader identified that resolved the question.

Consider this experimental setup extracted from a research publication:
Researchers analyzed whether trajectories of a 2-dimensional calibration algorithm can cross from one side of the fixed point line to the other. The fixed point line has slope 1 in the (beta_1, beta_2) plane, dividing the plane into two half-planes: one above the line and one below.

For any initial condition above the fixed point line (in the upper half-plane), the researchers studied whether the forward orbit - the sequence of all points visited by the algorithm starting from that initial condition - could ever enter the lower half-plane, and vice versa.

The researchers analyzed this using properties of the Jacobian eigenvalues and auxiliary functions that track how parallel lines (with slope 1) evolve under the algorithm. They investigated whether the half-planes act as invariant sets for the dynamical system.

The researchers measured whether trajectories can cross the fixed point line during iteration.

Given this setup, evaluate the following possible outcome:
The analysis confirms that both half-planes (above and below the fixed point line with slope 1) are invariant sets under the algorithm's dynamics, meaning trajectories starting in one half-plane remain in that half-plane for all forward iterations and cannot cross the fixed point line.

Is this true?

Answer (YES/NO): YES